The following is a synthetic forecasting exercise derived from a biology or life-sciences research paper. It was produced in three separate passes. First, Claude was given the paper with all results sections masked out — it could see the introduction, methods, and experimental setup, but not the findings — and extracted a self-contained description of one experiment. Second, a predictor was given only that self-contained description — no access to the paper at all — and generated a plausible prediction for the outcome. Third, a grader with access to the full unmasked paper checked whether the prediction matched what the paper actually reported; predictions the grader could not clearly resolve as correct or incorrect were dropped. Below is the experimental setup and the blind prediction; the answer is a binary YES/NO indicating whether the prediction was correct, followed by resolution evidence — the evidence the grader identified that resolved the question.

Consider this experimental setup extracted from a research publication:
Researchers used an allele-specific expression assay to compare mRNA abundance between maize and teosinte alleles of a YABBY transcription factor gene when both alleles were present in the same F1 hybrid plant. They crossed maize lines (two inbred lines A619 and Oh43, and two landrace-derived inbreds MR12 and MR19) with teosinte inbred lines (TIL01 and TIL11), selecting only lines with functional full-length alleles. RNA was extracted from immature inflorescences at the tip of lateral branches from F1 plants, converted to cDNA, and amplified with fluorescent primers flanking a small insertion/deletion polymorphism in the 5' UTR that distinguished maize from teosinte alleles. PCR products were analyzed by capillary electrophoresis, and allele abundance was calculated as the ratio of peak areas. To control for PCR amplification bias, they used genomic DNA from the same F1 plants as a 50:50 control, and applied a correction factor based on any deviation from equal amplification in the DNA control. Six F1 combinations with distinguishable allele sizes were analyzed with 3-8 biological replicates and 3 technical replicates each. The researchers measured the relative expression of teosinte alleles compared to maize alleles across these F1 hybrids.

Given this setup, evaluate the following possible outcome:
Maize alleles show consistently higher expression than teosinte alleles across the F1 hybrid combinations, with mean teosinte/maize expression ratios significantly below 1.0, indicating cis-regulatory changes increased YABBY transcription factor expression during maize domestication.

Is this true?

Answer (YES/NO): NO